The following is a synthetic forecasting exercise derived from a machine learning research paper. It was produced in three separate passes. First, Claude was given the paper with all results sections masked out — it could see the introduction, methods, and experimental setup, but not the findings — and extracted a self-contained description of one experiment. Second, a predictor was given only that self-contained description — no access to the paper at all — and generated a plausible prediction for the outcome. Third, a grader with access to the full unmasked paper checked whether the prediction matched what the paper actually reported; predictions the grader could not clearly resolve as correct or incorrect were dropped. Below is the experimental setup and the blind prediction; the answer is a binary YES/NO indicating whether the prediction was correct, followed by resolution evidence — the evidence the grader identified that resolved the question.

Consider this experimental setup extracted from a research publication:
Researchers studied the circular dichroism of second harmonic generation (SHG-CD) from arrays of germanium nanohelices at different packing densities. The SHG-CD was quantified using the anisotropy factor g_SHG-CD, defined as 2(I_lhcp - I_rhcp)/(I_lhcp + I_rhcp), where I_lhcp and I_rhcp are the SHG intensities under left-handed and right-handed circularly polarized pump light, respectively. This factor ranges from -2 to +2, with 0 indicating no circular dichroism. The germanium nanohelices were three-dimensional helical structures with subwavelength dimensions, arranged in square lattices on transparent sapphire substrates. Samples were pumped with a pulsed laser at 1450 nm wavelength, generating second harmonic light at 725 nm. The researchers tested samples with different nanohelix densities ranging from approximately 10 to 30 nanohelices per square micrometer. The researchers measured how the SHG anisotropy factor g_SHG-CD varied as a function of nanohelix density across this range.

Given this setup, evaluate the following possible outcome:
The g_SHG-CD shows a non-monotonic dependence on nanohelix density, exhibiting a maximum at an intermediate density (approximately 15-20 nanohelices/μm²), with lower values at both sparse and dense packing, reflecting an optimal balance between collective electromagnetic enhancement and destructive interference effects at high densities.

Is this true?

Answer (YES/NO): NO